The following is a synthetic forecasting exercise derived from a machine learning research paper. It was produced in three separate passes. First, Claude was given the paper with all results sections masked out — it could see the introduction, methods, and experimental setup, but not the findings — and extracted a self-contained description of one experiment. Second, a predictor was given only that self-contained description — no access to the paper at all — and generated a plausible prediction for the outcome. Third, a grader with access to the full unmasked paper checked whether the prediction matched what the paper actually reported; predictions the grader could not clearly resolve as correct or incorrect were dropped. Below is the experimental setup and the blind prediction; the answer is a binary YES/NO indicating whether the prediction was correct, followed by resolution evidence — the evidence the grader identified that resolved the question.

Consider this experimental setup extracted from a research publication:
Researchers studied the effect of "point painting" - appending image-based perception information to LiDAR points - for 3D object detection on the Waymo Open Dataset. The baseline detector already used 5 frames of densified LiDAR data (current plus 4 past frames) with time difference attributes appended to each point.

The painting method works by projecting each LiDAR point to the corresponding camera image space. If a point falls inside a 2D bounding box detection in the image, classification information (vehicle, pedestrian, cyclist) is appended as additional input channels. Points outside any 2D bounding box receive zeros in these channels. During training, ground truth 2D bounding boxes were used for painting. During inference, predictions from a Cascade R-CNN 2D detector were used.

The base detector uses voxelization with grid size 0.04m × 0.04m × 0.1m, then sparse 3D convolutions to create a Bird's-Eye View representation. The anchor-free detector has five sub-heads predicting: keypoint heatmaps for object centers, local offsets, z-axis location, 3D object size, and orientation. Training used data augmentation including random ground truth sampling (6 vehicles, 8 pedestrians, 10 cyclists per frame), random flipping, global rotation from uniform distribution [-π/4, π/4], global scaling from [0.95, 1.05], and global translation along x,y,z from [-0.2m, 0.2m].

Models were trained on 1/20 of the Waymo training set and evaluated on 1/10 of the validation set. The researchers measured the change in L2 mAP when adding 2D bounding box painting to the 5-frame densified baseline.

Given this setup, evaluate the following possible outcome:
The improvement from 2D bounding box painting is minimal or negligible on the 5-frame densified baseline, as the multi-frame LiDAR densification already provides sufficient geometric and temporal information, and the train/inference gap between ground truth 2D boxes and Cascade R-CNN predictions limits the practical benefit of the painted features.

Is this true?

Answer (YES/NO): NO